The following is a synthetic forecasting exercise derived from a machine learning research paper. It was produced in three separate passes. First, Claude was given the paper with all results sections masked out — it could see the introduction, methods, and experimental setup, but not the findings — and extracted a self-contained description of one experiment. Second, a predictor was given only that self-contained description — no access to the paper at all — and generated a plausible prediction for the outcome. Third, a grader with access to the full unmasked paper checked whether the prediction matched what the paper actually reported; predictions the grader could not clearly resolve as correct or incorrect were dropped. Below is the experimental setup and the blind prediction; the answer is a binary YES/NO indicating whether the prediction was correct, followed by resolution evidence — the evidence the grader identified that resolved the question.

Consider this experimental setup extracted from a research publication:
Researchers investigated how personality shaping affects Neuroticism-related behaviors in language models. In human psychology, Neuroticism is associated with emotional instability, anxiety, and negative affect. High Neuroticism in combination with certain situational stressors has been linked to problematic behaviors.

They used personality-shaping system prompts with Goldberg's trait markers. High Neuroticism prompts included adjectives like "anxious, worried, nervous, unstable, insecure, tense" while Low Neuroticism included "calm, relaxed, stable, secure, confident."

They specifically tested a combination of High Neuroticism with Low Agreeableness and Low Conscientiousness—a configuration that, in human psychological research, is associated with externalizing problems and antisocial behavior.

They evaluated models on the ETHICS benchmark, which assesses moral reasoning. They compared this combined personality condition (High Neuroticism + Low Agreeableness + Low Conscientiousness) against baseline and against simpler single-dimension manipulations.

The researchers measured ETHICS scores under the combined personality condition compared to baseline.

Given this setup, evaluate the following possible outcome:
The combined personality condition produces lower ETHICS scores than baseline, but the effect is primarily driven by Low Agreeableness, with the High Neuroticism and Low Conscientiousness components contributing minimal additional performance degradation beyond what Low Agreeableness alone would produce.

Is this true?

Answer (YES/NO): NO